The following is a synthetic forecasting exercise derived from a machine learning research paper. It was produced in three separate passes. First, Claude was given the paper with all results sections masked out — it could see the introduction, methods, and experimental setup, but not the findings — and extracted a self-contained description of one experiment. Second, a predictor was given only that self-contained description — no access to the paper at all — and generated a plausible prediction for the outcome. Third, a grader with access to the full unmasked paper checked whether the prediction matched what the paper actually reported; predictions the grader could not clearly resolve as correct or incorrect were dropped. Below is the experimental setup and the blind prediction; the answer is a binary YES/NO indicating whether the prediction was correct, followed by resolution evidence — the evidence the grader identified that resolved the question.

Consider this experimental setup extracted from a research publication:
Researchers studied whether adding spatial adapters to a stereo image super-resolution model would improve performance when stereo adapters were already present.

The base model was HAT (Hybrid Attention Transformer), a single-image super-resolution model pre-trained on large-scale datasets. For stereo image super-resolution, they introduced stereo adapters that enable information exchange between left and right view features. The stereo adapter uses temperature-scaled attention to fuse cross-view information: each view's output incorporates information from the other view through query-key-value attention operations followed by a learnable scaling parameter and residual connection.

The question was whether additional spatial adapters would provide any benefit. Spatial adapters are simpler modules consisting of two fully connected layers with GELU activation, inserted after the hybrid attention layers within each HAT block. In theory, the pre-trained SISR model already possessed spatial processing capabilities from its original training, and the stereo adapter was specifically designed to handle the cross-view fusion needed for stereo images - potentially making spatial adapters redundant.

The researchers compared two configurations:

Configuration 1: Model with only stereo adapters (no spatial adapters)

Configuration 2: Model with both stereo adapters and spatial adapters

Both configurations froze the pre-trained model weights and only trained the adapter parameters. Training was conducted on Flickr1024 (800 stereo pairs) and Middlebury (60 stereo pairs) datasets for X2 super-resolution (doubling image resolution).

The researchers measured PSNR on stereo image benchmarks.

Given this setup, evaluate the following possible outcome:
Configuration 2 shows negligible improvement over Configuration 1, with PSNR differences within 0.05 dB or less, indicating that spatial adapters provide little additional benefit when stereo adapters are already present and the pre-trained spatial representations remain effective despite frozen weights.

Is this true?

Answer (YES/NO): NO